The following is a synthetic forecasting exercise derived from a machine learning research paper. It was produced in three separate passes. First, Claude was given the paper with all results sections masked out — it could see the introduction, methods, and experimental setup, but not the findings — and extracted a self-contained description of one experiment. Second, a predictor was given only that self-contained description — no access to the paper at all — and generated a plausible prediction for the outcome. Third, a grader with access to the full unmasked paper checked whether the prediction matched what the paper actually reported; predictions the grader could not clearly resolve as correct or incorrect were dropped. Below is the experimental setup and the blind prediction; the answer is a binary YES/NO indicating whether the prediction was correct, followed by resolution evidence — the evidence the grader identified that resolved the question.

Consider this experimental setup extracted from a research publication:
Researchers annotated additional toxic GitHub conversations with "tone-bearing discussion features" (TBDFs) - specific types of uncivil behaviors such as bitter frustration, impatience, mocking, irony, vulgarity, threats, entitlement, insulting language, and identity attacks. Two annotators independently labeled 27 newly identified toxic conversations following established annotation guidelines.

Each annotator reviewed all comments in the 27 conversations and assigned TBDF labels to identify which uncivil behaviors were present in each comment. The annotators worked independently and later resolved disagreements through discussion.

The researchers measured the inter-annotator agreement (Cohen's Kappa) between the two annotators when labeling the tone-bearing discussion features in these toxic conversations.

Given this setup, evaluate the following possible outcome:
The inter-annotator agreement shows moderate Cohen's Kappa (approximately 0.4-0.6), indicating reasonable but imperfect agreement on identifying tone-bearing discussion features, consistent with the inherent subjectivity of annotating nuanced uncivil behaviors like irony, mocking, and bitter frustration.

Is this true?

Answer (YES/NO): NO